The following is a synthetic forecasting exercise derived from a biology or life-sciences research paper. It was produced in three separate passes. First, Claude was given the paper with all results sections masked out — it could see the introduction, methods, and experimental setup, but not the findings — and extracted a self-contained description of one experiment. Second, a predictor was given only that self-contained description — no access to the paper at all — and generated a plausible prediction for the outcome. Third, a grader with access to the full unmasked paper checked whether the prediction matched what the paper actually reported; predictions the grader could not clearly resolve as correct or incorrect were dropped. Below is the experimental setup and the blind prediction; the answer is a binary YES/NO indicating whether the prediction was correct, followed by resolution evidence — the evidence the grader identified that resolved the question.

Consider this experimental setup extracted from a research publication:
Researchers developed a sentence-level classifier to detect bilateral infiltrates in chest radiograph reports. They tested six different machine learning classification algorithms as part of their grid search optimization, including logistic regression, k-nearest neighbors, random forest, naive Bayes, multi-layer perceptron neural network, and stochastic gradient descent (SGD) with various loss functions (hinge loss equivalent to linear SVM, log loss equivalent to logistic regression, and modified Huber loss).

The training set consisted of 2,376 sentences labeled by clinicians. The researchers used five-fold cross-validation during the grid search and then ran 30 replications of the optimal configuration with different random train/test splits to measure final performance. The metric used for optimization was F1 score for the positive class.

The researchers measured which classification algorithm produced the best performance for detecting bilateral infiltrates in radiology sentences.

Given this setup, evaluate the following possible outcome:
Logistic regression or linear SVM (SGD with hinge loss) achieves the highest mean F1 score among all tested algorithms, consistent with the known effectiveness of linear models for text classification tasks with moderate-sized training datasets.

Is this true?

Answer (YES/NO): NO